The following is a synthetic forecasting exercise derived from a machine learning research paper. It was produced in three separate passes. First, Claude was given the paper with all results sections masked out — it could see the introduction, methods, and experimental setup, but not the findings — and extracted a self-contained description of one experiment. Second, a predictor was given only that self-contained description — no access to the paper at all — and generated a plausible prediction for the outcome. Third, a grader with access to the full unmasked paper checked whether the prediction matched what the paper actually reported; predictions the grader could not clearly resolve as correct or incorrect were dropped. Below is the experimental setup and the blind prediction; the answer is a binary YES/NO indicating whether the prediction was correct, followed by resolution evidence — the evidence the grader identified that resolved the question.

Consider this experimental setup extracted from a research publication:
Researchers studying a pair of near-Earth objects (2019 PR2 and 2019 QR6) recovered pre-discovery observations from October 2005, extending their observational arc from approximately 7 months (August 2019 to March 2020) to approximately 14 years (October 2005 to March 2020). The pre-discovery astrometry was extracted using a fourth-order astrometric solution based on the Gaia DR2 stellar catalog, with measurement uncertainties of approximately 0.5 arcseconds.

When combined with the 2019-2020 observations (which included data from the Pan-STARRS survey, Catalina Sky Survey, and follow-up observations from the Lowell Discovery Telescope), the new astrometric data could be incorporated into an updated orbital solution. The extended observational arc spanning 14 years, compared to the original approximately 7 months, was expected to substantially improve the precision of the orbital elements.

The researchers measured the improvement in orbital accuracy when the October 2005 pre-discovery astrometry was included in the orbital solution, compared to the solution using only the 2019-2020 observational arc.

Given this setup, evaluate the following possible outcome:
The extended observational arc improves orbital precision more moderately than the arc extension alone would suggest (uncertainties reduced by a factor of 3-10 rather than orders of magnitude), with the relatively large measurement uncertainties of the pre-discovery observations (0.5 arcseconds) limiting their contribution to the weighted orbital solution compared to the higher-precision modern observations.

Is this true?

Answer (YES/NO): NO